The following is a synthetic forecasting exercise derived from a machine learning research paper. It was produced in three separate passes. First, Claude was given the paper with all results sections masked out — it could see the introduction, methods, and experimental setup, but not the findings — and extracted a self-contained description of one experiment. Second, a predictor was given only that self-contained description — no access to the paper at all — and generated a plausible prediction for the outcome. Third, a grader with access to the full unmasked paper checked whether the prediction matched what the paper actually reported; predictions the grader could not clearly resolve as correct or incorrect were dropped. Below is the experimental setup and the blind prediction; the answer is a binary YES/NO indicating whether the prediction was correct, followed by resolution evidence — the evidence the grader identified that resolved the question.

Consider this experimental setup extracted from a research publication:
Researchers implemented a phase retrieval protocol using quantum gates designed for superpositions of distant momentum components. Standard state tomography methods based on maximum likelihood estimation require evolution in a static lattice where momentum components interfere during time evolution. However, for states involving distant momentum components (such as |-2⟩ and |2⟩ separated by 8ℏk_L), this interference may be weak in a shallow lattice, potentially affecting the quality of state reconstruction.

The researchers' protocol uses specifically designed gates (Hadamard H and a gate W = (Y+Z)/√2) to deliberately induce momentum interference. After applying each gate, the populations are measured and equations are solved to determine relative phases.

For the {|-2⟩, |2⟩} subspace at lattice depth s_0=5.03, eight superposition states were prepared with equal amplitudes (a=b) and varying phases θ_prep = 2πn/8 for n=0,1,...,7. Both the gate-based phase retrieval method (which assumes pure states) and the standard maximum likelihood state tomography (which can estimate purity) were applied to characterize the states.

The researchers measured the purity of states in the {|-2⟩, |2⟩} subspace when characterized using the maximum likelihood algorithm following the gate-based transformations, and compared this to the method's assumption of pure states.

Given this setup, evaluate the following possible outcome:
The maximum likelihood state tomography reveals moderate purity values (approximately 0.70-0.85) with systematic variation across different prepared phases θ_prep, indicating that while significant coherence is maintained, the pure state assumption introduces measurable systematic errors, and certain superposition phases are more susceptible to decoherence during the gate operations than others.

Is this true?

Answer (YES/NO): NO